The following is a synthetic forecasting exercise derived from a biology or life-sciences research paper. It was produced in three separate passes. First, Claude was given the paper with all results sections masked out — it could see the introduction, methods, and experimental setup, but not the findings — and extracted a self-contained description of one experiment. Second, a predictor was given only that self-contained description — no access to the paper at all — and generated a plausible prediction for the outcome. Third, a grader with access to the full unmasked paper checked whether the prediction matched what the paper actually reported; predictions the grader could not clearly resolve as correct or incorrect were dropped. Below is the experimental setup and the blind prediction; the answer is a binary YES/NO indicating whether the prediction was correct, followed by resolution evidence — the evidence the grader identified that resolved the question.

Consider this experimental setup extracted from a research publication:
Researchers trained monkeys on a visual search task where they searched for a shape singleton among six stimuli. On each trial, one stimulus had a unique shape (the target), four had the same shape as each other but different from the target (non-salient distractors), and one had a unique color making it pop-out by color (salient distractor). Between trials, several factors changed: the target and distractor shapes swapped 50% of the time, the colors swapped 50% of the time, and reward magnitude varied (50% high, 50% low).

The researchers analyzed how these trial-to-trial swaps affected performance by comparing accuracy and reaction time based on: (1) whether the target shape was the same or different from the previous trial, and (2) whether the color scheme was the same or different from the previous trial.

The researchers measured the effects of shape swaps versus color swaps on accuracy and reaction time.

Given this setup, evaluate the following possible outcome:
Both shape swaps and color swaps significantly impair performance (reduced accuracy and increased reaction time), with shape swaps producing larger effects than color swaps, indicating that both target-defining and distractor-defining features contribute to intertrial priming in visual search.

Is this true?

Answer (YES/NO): NO